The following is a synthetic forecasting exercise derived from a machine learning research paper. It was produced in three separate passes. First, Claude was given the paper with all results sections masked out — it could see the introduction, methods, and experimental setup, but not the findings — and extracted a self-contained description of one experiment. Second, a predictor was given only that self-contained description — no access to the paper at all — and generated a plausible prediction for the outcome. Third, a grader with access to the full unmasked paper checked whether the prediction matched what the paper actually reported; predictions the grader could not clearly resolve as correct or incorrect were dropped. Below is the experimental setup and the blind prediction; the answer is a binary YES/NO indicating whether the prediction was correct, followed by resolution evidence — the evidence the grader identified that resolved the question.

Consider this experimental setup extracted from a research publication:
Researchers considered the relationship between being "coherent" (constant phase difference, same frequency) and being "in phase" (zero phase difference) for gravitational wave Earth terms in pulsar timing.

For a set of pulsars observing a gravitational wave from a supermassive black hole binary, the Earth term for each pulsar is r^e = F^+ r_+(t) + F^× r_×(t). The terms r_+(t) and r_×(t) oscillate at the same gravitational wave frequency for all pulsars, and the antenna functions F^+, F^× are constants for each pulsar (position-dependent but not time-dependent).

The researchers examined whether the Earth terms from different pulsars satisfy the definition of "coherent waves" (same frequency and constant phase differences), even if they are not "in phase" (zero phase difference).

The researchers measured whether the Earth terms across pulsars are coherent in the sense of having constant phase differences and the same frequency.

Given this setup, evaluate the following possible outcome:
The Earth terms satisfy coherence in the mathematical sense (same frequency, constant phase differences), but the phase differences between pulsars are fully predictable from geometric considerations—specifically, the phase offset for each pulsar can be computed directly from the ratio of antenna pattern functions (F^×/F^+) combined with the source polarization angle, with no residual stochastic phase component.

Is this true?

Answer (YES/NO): NO